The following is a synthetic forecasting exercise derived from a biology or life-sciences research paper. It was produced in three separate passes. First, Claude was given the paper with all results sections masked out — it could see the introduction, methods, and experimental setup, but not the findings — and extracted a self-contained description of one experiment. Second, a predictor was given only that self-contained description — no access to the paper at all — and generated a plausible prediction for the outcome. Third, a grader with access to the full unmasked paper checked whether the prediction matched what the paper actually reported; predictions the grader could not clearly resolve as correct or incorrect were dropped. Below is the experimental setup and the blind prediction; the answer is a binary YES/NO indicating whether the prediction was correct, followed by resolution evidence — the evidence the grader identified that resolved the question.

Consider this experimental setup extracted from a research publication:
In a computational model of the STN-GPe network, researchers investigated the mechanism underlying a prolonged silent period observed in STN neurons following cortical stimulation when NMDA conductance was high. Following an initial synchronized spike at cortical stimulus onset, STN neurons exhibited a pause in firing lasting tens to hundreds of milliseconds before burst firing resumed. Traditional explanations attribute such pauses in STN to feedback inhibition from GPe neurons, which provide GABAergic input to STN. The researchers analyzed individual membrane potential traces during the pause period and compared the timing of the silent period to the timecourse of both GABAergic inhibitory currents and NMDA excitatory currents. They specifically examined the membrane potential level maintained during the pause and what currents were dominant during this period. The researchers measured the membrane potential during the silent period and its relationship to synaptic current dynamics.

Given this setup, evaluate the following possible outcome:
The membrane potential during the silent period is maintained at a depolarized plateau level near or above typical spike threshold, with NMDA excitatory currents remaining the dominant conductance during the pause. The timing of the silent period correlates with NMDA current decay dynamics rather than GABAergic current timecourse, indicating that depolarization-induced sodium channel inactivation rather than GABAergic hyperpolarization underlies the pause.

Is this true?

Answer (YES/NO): YES